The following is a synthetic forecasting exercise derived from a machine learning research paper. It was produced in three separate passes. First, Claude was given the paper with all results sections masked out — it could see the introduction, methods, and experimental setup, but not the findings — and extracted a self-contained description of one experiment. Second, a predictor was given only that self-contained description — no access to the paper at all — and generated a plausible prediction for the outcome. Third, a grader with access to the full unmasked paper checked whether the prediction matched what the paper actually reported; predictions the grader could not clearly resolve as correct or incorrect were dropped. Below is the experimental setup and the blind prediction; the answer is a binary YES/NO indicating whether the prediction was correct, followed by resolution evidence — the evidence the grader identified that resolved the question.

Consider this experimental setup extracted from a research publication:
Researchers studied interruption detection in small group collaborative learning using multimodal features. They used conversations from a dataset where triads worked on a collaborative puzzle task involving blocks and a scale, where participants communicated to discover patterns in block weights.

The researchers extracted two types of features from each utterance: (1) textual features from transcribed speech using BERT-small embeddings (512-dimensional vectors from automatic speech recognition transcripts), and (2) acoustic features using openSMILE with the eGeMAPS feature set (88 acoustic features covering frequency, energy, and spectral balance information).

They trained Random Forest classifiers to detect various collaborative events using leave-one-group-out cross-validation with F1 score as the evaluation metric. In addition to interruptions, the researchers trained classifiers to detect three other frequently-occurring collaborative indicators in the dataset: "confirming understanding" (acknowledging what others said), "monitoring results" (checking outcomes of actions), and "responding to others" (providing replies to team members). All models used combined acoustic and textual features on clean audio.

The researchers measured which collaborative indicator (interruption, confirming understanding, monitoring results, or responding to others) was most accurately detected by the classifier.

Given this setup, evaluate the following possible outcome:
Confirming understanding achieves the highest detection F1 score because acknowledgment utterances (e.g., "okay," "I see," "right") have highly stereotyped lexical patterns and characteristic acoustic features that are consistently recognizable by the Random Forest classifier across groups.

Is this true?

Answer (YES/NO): NO